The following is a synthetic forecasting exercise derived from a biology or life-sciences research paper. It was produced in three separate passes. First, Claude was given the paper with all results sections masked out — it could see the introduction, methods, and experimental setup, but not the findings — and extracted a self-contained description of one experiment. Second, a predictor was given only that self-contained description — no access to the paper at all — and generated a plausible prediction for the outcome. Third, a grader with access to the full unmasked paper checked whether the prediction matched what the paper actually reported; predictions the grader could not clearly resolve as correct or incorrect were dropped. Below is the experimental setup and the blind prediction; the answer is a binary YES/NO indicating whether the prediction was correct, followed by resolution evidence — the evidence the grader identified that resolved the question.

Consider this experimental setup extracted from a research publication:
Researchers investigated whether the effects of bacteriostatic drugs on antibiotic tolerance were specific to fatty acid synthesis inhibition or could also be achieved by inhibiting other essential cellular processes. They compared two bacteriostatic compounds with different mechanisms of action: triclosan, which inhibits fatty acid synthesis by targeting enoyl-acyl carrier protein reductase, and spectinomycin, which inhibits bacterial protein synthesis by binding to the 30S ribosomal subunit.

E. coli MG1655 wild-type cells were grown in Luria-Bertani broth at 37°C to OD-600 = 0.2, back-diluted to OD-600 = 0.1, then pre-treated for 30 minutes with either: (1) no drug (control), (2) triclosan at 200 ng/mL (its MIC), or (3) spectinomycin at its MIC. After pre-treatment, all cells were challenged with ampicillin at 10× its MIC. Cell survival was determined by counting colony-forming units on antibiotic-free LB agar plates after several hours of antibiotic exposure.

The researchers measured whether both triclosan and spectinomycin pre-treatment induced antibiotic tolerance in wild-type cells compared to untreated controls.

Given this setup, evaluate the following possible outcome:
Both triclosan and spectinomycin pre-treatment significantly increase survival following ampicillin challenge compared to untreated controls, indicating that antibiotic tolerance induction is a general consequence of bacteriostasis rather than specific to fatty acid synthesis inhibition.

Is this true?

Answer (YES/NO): YES